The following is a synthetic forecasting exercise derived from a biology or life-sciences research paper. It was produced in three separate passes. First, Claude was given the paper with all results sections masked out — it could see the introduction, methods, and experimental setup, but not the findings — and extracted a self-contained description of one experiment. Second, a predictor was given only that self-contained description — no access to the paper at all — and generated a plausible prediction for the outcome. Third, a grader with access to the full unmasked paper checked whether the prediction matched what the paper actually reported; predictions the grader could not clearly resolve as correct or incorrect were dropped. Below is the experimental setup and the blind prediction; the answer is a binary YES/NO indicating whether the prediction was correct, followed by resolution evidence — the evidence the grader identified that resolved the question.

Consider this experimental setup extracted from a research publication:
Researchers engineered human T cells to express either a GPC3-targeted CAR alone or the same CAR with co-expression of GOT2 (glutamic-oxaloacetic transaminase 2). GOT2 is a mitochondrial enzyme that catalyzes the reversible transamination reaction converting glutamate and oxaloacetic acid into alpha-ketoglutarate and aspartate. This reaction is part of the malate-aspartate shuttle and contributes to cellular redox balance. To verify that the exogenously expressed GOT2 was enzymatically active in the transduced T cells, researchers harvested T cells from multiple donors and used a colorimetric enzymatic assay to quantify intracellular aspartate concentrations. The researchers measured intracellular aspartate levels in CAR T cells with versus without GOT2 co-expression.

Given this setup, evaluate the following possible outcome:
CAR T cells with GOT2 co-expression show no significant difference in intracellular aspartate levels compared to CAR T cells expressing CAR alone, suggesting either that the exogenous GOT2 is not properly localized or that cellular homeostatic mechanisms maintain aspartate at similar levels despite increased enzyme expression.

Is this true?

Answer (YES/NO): NO